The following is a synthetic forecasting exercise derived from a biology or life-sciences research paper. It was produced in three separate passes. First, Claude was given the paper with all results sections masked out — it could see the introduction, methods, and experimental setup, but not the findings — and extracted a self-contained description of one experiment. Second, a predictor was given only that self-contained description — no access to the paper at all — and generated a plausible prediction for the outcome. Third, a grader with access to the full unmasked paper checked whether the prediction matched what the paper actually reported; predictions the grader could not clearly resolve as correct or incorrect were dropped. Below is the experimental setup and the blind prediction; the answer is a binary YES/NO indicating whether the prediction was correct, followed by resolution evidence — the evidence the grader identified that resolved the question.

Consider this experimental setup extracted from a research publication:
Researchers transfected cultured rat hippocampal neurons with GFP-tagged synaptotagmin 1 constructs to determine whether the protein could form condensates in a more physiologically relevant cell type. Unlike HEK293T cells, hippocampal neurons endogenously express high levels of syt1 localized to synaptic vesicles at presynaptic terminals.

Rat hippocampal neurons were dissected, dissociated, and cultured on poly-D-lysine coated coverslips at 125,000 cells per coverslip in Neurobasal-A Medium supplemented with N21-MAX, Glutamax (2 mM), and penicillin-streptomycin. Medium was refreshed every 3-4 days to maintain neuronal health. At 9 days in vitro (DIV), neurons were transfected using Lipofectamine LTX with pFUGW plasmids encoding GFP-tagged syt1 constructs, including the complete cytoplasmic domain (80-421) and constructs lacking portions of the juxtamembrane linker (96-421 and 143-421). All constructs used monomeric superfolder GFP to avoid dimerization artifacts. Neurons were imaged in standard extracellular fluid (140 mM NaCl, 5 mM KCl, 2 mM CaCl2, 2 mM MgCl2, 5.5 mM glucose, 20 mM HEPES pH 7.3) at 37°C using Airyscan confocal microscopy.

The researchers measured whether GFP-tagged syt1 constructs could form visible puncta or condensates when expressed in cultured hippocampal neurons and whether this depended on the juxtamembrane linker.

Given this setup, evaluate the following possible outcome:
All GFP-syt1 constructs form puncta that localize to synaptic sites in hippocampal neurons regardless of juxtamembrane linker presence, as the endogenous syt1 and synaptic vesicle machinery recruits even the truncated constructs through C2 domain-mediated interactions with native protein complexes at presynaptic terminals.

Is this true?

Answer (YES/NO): NO